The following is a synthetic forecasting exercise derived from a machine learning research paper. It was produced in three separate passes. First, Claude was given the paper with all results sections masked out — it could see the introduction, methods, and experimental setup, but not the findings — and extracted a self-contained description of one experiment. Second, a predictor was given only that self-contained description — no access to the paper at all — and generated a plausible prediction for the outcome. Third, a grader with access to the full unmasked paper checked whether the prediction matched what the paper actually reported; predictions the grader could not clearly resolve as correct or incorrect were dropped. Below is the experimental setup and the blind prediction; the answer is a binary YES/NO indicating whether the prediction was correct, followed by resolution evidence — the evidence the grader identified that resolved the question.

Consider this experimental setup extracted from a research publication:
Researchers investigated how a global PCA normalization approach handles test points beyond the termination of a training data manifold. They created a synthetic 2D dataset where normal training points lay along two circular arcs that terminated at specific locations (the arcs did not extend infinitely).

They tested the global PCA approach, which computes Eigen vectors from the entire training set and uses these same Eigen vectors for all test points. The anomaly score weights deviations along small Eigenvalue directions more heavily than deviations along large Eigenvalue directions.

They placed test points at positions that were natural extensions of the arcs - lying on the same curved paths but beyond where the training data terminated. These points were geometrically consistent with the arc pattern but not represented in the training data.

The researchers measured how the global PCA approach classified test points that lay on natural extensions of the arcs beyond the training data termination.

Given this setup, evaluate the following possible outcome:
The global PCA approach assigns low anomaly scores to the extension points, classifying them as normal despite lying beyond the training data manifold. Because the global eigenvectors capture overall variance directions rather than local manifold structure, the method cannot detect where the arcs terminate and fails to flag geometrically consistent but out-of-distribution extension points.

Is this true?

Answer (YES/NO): NO